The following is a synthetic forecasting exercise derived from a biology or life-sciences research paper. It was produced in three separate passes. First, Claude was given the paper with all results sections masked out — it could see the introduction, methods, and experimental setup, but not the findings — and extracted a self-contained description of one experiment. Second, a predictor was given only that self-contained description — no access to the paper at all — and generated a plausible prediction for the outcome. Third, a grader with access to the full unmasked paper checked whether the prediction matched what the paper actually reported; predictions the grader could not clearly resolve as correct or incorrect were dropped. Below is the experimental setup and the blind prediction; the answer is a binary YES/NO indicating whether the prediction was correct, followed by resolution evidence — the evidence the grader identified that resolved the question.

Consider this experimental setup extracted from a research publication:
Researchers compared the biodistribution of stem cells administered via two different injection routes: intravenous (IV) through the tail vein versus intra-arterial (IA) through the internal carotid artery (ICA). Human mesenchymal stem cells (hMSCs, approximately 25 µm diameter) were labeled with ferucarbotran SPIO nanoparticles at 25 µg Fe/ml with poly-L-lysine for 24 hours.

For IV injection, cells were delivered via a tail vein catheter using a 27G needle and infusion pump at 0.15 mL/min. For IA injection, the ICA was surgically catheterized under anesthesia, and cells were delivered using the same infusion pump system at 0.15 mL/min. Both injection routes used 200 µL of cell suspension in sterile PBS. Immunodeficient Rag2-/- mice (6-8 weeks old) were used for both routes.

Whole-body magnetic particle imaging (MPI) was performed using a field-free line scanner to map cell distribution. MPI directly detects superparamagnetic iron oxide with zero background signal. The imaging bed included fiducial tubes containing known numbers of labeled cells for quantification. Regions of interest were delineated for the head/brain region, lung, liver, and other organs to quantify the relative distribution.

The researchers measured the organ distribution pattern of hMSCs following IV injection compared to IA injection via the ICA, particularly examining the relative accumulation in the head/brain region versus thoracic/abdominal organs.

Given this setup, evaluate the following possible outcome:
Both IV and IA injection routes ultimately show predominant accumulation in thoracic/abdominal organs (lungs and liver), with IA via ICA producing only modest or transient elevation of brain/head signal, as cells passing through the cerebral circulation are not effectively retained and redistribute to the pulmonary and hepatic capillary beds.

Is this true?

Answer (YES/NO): NO